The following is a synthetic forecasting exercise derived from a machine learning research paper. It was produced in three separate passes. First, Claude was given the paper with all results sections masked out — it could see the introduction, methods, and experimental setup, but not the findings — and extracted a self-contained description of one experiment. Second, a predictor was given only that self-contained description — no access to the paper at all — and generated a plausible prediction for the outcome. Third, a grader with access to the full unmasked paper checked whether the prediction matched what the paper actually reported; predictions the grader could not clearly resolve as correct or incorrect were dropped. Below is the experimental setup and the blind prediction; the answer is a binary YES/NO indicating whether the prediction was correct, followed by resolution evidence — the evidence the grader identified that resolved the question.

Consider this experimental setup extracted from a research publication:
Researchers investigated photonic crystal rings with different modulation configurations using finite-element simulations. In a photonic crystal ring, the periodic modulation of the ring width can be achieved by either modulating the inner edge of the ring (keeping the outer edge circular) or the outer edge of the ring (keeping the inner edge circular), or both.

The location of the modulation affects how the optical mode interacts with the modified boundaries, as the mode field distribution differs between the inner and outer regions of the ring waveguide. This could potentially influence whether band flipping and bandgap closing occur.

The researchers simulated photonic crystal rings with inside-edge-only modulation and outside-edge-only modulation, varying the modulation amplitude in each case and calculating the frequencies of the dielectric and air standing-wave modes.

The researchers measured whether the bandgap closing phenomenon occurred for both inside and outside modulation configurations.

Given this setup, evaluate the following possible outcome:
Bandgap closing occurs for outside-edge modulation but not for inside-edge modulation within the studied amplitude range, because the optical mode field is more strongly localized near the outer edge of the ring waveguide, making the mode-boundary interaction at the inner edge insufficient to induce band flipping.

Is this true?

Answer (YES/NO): NO